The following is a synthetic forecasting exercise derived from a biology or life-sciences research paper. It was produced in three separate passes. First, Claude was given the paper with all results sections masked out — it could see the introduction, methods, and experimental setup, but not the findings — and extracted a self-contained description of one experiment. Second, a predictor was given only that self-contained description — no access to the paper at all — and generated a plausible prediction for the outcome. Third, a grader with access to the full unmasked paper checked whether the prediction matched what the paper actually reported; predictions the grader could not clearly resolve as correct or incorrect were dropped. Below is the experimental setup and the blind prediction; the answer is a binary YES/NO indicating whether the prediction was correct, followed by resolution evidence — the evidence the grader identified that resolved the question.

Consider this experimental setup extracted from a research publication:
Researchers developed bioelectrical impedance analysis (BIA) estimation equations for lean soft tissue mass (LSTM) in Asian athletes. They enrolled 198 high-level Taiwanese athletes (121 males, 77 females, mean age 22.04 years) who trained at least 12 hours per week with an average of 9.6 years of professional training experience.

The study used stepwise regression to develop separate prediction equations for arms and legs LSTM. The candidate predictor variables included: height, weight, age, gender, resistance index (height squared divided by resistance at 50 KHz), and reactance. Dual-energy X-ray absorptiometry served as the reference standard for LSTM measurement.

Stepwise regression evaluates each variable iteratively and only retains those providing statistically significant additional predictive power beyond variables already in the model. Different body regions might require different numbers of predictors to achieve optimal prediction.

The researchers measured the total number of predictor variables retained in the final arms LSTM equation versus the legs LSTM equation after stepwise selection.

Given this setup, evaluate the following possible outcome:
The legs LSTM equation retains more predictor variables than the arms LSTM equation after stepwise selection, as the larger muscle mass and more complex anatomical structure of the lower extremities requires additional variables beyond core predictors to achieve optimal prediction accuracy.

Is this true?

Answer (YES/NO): YES